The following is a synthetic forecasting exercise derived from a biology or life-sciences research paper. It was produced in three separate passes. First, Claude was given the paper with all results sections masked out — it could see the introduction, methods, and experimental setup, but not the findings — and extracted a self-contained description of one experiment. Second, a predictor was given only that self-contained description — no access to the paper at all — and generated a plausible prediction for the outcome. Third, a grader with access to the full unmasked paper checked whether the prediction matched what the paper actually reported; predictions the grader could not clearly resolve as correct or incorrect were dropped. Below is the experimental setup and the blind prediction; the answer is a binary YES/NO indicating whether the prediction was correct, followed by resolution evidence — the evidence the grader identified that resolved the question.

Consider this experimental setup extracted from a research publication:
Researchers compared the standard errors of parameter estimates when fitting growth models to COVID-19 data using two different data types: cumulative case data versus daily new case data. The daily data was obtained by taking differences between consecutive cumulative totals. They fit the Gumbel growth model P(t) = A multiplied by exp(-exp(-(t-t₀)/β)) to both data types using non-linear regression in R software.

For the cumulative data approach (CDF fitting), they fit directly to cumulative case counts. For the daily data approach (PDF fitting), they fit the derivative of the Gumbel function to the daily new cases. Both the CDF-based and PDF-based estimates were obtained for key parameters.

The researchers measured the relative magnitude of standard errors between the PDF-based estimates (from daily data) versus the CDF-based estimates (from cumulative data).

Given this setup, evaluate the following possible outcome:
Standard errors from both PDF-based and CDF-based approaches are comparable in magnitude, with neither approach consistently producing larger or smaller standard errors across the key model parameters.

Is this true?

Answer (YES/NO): NO